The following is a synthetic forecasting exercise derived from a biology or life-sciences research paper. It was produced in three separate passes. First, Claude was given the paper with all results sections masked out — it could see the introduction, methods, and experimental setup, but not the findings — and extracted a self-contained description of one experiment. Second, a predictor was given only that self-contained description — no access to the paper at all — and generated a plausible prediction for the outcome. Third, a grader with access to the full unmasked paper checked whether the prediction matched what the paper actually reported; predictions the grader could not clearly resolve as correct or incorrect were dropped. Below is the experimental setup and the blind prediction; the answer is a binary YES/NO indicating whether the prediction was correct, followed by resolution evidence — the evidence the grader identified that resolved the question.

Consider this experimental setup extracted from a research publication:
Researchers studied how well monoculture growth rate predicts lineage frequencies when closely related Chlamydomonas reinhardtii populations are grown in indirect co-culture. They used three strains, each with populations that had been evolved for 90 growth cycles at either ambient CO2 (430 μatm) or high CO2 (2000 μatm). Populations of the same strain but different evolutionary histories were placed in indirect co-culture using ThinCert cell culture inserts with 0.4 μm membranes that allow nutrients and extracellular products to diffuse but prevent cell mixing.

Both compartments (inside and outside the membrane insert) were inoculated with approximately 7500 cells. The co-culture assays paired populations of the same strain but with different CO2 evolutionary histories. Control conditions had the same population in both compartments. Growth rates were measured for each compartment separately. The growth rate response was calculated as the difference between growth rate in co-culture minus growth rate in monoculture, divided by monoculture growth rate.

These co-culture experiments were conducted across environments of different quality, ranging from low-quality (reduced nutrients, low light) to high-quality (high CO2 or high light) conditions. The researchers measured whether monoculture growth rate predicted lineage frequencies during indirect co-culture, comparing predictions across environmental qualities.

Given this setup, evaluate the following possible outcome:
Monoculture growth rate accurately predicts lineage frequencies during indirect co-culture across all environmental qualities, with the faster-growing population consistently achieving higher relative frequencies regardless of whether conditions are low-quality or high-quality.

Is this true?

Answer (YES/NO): NO